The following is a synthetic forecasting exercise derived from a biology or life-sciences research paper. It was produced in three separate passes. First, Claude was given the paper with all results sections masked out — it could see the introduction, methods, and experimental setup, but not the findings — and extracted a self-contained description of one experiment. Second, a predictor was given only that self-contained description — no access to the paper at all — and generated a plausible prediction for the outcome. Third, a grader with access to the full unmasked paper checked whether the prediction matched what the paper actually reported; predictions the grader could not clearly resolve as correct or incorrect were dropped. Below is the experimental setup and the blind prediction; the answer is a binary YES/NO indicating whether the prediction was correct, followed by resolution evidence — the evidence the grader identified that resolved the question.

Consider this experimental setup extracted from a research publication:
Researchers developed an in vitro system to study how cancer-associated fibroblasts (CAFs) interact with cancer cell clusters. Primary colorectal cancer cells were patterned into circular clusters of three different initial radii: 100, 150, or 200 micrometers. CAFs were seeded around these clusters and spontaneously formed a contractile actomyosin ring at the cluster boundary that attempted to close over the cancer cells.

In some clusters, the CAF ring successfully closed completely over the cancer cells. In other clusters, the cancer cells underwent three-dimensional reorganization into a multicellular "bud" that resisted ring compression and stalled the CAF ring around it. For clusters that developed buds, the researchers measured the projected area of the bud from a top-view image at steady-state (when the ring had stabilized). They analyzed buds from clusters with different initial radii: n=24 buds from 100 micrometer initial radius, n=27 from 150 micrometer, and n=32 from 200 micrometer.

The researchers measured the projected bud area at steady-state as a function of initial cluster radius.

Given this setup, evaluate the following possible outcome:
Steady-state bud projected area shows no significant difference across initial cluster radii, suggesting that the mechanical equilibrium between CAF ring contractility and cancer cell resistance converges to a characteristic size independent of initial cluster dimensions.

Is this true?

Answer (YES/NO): NO